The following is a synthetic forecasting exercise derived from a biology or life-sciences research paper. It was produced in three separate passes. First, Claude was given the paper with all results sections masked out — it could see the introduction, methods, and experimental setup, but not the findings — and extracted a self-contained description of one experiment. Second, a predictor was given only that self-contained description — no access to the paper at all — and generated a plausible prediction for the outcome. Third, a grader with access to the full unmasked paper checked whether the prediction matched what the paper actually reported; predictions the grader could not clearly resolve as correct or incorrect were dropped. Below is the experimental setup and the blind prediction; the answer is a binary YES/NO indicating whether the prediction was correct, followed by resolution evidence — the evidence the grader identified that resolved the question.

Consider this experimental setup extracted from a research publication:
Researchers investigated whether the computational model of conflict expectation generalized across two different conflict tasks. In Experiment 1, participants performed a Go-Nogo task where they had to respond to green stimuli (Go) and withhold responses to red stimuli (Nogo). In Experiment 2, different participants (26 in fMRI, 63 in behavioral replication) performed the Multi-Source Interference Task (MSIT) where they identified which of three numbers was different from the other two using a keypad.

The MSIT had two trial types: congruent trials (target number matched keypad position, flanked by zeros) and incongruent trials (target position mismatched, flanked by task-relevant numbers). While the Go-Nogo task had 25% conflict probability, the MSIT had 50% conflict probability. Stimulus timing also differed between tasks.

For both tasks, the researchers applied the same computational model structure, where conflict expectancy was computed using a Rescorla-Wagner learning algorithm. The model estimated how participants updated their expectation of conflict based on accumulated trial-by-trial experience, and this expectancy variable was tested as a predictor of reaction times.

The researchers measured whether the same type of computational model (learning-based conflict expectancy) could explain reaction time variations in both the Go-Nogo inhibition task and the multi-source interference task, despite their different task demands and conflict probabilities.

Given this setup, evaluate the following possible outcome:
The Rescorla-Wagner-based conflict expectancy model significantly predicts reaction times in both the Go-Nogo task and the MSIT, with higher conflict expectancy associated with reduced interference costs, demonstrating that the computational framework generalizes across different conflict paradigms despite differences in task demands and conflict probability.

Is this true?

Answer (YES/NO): NO